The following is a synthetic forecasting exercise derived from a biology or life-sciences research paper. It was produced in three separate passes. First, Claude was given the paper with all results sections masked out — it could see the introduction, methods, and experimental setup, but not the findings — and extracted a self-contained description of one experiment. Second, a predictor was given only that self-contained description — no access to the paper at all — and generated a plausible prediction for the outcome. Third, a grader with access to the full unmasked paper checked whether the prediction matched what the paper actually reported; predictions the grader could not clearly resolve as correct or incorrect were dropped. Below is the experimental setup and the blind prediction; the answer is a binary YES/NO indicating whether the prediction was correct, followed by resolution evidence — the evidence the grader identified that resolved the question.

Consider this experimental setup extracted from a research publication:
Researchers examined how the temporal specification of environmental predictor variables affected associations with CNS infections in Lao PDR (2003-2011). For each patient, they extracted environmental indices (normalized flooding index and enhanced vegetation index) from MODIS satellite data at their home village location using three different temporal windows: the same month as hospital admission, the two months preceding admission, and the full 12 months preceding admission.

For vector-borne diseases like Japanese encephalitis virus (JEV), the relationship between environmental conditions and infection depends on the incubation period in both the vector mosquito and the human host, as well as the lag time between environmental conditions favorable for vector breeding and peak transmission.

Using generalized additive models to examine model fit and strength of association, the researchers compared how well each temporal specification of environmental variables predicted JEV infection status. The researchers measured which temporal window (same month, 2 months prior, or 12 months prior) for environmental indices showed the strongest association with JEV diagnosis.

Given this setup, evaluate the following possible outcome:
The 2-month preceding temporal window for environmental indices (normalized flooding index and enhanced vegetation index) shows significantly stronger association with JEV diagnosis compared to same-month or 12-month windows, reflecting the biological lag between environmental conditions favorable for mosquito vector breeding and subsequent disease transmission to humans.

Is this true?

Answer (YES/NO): NO